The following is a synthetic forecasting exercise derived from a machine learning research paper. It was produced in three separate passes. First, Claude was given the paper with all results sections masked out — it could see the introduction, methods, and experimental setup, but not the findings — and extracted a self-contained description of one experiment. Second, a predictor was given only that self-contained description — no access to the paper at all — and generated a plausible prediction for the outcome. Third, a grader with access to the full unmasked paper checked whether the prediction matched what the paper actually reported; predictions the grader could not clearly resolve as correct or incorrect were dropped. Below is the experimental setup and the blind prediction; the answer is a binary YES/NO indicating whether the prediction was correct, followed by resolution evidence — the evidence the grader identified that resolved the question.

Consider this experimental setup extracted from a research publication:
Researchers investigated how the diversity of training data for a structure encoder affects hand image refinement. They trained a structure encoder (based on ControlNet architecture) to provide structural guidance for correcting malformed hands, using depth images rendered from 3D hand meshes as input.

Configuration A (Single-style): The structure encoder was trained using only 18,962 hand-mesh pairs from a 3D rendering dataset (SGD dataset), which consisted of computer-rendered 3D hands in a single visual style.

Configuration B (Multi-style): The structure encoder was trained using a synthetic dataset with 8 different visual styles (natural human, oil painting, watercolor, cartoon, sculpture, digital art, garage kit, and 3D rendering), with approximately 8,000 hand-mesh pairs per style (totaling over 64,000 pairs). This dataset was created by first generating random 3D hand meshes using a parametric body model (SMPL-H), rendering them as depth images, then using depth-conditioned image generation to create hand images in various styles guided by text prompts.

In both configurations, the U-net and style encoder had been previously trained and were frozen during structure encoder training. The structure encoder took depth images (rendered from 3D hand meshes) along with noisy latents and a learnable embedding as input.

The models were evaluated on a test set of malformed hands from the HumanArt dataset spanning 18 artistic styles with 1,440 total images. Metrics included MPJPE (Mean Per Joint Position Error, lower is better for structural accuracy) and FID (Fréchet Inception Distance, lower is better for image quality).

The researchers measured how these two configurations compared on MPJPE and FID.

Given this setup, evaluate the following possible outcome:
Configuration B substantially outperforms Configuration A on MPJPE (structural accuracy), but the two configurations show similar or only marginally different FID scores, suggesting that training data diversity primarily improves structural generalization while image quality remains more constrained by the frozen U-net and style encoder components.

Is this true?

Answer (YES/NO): NO